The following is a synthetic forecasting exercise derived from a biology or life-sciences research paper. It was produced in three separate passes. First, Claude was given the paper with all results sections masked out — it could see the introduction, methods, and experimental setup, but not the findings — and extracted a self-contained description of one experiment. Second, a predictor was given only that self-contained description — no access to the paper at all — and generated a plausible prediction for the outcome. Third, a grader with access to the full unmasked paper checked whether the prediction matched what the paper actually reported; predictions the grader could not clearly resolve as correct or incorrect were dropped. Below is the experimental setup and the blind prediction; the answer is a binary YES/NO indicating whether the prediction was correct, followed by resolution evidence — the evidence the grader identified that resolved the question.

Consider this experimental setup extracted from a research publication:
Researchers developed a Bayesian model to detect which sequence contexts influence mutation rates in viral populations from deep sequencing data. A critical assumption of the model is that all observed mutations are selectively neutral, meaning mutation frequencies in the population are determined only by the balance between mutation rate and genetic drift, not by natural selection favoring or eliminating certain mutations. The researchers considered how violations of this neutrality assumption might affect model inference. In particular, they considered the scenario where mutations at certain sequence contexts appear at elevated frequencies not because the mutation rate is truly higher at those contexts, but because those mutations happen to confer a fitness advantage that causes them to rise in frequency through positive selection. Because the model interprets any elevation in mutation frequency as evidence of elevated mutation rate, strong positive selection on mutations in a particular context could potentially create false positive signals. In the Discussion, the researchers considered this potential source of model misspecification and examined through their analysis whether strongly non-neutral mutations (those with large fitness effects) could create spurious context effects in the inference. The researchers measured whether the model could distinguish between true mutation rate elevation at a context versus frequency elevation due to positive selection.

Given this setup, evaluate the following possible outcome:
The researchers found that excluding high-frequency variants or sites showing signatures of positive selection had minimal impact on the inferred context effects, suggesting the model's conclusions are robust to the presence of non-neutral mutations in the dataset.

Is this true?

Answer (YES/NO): NO